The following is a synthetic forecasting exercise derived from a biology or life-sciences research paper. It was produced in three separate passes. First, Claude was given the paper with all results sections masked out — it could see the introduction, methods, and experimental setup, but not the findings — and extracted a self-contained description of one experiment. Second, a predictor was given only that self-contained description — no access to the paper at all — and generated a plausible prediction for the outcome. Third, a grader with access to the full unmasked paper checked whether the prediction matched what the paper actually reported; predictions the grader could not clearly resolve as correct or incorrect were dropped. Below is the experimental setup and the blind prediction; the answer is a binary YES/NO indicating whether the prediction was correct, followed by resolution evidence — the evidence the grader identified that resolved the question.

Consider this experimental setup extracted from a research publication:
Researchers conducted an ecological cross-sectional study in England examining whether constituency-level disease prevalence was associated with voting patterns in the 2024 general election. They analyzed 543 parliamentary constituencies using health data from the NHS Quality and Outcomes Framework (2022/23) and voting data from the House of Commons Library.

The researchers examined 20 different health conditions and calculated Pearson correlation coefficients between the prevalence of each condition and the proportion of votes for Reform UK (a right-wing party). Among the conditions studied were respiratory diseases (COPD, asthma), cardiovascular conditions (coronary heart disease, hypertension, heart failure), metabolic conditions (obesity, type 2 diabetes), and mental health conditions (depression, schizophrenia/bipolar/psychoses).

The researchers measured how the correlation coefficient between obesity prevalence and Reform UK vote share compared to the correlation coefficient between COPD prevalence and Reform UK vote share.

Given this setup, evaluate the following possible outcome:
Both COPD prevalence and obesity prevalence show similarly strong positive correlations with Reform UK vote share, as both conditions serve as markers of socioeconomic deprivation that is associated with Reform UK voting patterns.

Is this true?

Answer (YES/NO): YES